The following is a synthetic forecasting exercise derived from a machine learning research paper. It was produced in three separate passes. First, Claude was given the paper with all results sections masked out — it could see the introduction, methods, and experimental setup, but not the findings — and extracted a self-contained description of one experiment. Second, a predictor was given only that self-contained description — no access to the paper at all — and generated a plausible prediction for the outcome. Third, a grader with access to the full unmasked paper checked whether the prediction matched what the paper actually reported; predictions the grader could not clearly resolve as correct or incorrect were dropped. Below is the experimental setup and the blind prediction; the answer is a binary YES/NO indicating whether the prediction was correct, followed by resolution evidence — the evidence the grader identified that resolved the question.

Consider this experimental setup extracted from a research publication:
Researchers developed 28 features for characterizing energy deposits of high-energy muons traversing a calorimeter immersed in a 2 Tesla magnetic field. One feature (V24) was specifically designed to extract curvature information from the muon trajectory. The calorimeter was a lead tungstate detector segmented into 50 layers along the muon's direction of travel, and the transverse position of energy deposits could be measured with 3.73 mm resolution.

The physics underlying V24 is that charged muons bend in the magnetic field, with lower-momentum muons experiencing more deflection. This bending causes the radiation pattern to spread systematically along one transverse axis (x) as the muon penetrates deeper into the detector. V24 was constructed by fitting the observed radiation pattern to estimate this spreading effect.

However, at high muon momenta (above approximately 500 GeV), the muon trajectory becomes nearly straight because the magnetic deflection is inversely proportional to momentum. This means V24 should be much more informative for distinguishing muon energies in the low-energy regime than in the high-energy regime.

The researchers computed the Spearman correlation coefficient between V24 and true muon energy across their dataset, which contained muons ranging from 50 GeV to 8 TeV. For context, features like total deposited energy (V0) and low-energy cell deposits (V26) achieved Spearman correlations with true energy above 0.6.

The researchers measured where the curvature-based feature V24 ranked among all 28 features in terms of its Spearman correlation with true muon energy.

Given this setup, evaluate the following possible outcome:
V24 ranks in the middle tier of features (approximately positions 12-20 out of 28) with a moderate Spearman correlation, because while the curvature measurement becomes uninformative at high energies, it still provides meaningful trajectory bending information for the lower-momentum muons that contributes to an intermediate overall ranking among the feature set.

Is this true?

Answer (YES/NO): YES